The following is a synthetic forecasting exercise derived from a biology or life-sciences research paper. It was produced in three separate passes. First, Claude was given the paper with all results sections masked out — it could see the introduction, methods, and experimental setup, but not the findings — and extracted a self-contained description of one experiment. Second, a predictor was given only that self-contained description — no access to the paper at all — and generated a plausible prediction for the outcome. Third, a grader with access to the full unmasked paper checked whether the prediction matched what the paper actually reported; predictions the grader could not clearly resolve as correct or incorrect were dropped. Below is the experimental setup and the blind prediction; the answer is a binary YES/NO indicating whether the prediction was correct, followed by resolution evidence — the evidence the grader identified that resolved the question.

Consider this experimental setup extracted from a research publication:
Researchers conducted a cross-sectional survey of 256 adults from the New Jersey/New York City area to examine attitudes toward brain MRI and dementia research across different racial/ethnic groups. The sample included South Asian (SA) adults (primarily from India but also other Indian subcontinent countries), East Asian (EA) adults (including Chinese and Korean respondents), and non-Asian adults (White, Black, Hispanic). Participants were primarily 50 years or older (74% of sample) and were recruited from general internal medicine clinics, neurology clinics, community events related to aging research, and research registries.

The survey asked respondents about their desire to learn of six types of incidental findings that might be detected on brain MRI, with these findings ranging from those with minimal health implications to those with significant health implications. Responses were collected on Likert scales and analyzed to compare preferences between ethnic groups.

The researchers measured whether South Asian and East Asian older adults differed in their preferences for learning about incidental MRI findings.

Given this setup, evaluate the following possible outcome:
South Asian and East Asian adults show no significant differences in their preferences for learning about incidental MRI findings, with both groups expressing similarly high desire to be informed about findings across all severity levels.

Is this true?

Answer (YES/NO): NO